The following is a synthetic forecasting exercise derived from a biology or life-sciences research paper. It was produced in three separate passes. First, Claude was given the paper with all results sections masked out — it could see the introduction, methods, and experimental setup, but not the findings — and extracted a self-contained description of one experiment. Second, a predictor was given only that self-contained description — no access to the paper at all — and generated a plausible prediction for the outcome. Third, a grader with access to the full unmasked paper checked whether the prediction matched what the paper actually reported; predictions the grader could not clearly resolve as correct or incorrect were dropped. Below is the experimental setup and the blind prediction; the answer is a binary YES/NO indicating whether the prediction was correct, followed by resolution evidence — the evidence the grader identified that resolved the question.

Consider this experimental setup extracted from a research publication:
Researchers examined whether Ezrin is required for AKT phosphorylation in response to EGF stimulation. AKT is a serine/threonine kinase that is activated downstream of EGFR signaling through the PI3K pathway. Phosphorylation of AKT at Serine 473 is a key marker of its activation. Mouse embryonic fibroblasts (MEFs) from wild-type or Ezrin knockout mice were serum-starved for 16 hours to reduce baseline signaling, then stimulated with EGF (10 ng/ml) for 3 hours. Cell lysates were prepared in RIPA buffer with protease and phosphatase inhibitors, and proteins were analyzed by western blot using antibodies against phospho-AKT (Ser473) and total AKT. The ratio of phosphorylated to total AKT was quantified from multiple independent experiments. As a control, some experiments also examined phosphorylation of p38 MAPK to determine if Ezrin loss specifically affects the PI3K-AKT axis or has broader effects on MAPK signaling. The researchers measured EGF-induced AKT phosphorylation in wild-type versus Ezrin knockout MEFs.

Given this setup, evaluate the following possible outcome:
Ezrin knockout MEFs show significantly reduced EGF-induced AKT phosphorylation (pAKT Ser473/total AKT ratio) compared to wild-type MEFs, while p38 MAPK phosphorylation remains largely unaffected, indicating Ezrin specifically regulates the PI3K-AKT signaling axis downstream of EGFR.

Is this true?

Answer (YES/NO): NO